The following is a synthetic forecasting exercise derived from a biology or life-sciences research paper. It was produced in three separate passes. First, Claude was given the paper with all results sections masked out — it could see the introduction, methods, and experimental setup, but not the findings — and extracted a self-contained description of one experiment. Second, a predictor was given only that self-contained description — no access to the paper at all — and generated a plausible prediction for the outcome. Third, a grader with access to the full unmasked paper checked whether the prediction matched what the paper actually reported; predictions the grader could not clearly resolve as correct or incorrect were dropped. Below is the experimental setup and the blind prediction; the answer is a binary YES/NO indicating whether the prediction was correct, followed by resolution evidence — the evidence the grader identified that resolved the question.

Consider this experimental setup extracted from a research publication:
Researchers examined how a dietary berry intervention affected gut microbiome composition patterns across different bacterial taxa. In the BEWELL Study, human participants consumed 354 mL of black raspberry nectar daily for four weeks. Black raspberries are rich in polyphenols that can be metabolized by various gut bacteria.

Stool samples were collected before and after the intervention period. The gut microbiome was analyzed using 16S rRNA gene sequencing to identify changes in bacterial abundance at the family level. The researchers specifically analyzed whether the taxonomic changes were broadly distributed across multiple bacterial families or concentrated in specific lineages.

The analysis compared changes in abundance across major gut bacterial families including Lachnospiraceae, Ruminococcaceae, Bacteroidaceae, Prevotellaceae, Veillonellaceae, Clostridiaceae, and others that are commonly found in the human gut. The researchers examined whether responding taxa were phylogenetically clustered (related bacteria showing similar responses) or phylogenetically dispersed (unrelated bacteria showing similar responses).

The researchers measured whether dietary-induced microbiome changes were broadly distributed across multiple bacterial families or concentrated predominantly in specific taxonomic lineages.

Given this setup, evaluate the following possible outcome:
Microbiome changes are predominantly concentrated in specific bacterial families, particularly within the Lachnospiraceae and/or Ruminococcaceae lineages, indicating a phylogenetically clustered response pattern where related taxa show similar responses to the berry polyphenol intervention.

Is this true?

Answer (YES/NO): YES